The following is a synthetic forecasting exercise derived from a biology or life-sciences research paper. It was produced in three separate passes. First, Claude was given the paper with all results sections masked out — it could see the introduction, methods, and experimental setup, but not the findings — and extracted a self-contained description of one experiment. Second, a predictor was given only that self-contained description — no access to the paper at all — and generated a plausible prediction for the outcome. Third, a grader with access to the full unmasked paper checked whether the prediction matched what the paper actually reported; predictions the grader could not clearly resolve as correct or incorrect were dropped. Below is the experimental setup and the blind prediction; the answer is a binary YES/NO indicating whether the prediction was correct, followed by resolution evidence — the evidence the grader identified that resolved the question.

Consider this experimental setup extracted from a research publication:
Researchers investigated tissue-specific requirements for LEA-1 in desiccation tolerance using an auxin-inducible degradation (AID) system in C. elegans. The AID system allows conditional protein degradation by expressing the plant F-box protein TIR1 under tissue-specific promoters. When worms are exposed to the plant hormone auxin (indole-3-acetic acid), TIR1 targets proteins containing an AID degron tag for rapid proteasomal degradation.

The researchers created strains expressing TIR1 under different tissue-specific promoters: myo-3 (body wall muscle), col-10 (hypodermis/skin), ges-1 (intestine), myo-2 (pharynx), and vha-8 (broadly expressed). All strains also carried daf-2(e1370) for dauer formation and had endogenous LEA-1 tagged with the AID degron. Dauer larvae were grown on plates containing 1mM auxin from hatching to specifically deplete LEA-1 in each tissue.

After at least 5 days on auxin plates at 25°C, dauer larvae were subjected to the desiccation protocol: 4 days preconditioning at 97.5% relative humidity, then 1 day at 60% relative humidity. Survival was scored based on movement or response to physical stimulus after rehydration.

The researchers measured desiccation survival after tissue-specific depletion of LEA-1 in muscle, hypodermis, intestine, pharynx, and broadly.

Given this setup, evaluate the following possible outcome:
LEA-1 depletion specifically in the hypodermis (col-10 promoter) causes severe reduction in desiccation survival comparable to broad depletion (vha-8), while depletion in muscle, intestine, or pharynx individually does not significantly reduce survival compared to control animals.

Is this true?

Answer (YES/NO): NO